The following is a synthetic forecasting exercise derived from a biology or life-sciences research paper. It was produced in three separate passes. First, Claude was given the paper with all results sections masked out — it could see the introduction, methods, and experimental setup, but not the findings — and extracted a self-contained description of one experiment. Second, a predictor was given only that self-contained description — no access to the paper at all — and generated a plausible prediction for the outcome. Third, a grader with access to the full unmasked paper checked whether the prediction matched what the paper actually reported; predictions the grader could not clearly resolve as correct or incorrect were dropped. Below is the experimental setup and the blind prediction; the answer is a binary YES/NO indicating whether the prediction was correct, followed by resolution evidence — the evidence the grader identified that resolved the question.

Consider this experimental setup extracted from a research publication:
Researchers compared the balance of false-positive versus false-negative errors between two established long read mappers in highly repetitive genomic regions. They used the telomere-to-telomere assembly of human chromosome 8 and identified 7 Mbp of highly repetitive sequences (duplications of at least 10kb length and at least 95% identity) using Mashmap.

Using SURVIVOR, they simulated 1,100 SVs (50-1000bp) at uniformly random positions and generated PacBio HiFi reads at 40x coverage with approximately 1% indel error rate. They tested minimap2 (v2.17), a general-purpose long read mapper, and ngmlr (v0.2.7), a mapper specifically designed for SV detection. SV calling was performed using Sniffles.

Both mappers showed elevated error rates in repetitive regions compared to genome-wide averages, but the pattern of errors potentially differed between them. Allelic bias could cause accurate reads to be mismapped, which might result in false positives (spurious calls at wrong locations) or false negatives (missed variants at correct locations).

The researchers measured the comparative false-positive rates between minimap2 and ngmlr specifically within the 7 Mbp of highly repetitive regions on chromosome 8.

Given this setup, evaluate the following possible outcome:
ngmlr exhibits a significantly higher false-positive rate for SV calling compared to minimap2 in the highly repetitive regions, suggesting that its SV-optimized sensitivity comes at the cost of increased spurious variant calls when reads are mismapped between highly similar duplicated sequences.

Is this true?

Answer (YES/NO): YES